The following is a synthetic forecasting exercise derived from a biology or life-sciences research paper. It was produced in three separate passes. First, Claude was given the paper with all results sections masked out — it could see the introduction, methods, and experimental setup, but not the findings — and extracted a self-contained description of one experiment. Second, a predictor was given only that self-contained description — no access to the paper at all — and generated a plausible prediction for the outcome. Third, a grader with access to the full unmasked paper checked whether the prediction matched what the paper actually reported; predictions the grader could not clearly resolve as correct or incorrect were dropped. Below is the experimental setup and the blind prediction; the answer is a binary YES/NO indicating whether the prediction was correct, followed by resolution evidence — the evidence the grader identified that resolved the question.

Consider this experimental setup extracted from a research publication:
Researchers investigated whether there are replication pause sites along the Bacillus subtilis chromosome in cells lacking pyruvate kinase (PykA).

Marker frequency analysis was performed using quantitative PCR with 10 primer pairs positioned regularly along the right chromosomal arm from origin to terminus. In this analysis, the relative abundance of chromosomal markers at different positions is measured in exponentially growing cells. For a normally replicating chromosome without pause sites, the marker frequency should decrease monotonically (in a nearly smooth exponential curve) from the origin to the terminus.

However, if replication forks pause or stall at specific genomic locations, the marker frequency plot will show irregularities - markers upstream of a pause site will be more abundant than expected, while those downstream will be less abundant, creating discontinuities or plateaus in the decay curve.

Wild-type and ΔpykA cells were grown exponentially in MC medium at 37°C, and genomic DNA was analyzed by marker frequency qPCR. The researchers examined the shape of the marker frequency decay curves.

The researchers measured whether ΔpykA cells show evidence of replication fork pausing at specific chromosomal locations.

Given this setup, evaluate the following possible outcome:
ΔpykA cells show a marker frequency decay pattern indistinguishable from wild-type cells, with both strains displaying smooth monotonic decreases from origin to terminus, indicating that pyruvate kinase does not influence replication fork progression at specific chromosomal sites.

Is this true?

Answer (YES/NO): NO